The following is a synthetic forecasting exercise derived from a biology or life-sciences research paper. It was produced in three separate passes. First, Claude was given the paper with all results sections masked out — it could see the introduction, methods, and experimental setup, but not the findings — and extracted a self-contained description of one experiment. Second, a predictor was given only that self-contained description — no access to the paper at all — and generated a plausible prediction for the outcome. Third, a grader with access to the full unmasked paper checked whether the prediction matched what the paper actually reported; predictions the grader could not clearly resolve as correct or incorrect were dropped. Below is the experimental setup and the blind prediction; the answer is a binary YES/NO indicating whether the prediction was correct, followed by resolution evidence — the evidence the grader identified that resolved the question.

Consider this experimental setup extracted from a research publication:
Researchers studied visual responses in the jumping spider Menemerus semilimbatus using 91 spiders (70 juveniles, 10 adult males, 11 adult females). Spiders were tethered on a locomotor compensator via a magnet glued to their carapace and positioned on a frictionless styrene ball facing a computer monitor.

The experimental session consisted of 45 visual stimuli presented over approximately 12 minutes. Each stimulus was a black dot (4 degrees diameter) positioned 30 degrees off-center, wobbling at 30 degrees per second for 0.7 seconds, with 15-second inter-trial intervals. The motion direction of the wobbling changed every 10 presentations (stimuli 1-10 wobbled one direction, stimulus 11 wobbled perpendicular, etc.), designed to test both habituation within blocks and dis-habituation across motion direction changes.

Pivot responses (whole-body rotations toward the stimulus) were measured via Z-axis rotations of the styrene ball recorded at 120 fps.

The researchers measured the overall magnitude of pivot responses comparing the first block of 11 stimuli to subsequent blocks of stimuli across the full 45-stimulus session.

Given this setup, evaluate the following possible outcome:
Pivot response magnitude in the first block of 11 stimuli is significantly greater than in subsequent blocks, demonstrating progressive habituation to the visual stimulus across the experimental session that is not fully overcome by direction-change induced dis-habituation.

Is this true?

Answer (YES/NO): YES